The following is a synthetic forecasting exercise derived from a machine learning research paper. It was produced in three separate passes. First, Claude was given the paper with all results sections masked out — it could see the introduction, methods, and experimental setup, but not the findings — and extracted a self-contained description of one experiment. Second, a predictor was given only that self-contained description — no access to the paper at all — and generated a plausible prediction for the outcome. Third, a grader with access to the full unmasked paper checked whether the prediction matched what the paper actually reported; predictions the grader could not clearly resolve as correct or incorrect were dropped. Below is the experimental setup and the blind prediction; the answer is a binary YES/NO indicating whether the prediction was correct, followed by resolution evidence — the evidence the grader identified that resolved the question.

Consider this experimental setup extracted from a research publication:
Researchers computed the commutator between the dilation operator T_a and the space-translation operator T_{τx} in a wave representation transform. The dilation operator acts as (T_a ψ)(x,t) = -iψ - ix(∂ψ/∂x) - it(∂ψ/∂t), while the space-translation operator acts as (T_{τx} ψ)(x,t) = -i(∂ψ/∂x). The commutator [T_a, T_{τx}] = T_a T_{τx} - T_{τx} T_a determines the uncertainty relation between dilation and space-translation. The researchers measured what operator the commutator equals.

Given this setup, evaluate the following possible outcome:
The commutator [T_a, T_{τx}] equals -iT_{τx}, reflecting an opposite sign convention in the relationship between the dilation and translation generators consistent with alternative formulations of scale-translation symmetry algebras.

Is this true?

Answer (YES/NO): NO